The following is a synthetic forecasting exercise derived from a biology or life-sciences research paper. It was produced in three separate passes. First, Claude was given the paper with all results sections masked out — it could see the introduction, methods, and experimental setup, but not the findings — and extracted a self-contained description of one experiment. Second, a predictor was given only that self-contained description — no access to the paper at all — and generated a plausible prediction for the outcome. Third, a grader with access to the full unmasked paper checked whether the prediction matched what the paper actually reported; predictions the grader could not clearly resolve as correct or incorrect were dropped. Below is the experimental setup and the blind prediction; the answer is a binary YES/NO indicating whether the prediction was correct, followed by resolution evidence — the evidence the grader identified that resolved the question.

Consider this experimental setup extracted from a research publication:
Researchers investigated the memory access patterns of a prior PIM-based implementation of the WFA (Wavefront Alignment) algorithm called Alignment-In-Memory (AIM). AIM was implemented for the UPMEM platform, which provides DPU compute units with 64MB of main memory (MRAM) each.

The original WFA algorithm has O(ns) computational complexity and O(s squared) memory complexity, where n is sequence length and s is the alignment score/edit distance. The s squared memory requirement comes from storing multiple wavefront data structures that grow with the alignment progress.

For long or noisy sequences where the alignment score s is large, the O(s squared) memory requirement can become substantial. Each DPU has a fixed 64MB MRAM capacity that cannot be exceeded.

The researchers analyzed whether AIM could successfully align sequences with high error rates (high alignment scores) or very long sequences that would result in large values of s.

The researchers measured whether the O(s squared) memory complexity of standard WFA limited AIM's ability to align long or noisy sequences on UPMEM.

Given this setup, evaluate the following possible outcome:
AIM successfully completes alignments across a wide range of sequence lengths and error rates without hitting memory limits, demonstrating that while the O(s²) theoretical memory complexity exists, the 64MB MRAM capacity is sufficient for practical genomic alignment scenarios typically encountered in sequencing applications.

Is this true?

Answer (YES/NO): NO